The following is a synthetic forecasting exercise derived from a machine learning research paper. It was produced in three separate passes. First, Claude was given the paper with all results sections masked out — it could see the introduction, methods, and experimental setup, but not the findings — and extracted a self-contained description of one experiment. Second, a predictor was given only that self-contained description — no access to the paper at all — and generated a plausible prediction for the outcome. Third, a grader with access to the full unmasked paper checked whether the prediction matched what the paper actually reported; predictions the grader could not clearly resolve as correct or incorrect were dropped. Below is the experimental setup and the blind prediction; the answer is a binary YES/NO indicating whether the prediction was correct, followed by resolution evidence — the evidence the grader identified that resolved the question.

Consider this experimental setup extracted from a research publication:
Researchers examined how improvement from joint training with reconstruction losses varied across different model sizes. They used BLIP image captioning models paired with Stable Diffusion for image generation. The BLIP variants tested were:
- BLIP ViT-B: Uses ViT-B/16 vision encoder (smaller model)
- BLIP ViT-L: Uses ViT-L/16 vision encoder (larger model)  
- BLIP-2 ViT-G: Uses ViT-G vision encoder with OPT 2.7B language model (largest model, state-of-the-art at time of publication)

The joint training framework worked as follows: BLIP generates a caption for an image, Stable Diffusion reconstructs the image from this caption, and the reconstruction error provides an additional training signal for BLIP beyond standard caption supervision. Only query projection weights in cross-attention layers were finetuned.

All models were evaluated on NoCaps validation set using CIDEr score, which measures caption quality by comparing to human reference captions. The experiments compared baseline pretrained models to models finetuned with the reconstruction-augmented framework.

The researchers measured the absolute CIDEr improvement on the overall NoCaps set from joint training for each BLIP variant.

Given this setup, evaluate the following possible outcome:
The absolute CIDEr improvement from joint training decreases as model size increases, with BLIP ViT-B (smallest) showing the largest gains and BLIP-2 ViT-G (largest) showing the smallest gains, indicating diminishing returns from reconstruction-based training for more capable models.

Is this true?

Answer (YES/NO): NO